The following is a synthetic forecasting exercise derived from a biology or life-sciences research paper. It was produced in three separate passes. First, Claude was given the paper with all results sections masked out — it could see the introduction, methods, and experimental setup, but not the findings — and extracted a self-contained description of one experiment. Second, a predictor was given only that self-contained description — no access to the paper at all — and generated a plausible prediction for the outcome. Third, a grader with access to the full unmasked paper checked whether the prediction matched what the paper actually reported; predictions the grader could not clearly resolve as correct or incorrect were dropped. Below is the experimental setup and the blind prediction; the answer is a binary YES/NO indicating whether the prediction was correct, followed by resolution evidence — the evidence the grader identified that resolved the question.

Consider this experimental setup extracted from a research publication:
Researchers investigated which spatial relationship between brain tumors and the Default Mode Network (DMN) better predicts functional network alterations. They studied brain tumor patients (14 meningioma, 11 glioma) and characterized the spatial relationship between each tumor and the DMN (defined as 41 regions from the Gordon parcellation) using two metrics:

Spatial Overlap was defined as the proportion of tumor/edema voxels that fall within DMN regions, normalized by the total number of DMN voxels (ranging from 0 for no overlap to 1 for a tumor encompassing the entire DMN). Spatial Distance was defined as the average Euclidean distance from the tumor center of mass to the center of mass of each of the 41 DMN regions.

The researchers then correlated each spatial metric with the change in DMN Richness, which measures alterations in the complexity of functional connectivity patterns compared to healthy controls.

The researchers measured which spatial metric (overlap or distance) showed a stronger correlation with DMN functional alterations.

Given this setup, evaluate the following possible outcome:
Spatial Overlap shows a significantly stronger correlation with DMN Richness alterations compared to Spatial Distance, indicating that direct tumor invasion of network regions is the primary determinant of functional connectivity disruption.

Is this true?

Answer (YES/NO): NO